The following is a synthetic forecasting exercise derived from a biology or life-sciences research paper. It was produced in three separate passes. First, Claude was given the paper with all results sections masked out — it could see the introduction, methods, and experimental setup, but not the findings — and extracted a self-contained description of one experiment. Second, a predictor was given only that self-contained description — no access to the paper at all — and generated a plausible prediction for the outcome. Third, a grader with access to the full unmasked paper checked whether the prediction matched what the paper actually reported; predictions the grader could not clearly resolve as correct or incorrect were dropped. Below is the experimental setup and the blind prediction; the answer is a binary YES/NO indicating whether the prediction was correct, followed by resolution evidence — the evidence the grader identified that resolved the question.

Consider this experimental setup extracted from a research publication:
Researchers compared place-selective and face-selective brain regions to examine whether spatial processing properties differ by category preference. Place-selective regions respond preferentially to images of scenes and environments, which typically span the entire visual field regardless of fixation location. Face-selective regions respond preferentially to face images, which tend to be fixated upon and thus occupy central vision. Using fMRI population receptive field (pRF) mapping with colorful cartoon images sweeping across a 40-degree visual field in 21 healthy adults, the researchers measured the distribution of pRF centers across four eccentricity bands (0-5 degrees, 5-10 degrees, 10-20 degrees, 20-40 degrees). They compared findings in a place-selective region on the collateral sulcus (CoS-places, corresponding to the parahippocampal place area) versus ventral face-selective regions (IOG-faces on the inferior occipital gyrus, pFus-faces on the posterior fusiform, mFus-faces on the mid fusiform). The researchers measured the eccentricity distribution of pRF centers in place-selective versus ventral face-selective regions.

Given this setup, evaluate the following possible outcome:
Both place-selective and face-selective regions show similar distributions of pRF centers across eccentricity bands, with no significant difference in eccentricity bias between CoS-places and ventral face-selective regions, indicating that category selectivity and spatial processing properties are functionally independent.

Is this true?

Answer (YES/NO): NO